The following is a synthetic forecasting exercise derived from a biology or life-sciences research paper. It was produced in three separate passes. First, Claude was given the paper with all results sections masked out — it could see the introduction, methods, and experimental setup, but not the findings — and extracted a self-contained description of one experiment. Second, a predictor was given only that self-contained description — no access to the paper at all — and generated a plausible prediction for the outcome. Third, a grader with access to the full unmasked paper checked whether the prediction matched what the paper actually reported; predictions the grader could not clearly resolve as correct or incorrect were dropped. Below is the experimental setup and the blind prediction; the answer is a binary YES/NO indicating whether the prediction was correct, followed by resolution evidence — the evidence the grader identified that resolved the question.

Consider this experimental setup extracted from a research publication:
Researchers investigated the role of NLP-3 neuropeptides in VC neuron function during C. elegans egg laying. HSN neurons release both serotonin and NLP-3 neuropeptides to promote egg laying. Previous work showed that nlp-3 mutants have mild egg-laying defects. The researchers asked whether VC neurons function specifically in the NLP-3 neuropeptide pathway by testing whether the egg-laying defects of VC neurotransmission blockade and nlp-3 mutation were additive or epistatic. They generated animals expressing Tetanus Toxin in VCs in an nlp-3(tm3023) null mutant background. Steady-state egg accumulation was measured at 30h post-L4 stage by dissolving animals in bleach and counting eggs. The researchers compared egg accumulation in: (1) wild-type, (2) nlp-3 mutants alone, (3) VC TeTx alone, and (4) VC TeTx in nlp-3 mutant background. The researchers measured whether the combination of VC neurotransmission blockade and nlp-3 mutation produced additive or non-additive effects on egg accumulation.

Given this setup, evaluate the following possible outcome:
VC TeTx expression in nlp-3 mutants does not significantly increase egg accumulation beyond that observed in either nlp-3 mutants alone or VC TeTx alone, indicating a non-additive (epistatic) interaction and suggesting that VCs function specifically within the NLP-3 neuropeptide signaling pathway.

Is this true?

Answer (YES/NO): NO